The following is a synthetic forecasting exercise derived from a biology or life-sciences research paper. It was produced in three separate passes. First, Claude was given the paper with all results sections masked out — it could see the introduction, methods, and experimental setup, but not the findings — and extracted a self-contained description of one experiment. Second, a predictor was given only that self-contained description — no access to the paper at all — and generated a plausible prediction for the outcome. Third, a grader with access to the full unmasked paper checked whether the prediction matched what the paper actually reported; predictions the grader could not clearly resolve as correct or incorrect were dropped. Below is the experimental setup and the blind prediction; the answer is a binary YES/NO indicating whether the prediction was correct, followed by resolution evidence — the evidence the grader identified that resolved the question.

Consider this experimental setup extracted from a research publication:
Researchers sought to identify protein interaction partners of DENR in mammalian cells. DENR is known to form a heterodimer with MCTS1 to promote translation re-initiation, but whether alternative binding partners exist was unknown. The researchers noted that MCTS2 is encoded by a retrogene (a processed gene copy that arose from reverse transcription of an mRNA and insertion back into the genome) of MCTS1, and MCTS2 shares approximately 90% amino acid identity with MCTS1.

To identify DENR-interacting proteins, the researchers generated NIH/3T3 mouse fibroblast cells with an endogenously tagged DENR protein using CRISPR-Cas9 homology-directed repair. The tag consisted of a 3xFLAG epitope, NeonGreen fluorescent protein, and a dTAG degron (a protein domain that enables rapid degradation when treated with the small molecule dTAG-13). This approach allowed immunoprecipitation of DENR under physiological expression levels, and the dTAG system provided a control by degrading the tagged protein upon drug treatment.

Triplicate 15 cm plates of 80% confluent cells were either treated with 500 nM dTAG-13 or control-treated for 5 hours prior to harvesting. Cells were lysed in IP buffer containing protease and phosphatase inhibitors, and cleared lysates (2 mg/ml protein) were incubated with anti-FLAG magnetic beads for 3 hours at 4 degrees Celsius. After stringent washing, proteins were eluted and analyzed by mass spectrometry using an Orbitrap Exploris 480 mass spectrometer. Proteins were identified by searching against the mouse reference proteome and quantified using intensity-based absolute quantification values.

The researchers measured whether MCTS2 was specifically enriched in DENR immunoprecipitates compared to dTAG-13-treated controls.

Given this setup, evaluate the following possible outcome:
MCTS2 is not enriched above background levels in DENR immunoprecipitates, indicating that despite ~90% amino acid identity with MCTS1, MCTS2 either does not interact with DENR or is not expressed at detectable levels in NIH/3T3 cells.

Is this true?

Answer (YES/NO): NO